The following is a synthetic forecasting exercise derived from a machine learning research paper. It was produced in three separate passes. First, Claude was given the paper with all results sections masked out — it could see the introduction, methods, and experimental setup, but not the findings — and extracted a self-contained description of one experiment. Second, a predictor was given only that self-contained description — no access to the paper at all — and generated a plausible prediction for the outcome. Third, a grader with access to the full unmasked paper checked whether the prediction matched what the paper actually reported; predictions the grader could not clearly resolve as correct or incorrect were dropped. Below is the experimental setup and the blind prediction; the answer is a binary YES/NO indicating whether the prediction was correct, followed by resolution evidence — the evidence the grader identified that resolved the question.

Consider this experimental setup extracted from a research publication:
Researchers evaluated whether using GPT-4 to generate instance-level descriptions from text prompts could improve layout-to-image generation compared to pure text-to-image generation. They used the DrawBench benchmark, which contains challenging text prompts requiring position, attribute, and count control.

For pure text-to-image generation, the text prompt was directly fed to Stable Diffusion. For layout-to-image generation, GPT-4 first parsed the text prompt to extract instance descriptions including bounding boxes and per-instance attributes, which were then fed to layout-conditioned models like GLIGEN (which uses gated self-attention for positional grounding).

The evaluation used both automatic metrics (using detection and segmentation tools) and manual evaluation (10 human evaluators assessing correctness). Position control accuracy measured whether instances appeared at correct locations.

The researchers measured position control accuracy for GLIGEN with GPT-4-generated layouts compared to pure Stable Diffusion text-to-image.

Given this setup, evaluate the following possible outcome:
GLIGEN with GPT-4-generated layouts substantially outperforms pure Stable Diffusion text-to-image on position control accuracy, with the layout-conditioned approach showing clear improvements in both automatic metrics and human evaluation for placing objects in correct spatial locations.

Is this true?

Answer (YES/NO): YES